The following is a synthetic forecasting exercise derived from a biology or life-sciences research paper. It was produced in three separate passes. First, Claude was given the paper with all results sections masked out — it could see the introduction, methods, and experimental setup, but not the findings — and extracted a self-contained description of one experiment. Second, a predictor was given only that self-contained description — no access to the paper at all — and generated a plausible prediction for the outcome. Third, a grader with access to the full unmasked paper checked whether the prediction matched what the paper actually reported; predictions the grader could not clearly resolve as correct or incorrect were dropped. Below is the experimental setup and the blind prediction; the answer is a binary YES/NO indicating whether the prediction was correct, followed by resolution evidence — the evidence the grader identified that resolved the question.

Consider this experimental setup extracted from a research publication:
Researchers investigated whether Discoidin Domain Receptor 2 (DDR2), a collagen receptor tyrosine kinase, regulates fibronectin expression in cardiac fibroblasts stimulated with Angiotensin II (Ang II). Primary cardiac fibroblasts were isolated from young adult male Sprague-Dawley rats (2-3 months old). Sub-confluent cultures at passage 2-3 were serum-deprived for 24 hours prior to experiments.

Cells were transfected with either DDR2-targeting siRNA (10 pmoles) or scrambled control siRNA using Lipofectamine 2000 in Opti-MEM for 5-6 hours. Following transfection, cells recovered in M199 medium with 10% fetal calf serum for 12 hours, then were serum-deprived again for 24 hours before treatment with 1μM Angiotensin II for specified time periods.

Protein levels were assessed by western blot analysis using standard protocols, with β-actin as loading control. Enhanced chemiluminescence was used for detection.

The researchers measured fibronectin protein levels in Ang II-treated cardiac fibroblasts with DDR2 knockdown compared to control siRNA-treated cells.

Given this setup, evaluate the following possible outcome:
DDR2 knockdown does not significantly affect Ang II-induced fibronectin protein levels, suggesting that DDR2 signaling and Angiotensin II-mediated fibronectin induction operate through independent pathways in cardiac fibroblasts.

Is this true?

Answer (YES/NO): NO